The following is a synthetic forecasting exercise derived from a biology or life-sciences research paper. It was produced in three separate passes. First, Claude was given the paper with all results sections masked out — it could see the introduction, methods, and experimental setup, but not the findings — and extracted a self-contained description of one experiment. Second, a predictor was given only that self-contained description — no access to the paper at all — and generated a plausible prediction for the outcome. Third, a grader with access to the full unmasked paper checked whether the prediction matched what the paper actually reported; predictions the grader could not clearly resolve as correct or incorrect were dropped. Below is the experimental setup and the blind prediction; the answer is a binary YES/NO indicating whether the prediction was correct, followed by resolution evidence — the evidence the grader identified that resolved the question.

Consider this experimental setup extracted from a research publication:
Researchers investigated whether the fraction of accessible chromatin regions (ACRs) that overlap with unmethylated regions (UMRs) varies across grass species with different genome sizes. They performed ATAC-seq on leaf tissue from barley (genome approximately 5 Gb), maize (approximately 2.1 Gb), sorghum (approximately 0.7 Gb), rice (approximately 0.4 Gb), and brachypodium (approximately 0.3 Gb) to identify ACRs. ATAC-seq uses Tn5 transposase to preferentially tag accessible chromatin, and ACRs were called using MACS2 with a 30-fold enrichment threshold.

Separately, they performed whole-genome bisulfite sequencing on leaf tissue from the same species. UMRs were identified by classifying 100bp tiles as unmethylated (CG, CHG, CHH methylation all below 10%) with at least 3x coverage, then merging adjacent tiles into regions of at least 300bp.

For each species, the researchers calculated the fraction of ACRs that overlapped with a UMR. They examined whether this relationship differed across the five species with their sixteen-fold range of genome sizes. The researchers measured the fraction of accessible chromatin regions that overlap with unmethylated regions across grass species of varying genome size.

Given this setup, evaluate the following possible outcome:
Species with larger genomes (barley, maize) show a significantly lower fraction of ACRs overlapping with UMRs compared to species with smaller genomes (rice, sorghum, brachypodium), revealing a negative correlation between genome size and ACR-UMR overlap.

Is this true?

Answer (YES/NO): NO